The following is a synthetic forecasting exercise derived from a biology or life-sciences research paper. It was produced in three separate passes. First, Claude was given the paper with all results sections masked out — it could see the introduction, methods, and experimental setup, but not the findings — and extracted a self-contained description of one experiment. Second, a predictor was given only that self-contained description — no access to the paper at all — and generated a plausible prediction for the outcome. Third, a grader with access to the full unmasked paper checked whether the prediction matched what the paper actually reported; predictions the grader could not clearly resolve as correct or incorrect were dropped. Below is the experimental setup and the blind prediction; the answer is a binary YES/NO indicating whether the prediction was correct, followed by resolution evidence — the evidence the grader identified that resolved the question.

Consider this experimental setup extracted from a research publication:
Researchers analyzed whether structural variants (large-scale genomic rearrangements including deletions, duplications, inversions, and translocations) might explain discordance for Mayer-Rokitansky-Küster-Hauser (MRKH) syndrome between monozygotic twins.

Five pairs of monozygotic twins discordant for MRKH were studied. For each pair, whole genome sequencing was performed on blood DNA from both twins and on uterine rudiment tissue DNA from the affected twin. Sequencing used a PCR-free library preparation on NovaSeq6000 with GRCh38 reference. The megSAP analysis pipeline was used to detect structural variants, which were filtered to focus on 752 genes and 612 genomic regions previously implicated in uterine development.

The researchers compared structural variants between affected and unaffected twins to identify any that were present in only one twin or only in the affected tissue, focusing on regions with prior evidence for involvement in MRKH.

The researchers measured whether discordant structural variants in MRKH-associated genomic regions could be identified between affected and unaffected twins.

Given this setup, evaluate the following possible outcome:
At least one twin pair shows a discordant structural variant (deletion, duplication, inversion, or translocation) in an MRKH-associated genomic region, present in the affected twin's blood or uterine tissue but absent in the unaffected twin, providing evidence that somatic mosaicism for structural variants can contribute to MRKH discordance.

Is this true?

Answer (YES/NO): NO